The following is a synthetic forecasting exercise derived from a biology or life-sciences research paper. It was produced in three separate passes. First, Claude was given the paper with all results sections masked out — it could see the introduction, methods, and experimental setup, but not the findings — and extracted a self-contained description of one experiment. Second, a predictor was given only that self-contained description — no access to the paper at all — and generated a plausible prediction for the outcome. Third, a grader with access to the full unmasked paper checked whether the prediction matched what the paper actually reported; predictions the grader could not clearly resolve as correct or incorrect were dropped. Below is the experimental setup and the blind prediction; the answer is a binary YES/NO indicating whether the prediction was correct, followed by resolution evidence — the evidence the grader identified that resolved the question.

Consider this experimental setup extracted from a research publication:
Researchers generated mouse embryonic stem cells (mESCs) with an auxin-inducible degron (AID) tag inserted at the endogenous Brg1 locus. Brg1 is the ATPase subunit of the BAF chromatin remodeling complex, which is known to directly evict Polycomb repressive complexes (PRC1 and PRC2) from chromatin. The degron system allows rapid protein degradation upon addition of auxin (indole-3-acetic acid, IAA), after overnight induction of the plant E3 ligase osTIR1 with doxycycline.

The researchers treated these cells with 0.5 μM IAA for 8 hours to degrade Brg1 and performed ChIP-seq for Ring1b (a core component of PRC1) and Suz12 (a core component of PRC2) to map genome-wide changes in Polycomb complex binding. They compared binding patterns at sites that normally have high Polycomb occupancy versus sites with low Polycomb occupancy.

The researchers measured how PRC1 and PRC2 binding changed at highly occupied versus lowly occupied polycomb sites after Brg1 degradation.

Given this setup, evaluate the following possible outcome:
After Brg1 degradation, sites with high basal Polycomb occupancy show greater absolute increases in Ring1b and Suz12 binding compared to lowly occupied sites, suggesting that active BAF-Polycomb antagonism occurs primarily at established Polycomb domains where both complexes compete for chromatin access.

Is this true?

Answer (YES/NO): NO